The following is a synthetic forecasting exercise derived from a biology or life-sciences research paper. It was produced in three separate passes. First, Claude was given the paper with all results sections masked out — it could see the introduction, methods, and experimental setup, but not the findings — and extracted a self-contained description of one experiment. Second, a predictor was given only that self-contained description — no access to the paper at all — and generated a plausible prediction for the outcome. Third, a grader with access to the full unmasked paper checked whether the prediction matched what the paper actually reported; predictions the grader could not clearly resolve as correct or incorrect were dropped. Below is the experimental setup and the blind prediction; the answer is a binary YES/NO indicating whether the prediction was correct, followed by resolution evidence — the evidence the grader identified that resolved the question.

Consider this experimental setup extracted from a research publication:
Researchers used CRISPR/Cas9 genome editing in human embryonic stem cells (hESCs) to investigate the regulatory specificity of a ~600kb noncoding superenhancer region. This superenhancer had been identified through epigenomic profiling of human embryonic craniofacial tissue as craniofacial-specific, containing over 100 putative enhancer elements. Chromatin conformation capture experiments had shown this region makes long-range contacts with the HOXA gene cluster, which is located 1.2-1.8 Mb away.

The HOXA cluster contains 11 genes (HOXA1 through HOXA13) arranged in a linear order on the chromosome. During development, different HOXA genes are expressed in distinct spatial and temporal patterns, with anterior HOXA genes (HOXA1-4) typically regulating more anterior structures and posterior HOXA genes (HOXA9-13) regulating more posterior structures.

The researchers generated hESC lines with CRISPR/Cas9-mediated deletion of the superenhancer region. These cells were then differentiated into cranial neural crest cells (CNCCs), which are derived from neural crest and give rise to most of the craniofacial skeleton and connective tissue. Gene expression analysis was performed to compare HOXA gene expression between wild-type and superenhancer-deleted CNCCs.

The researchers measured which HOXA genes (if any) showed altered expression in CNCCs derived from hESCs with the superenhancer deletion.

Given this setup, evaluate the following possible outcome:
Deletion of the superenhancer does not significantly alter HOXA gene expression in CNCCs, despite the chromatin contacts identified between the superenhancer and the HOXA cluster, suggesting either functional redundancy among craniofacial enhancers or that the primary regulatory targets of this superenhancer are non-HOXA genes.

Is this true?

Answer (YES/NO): NO